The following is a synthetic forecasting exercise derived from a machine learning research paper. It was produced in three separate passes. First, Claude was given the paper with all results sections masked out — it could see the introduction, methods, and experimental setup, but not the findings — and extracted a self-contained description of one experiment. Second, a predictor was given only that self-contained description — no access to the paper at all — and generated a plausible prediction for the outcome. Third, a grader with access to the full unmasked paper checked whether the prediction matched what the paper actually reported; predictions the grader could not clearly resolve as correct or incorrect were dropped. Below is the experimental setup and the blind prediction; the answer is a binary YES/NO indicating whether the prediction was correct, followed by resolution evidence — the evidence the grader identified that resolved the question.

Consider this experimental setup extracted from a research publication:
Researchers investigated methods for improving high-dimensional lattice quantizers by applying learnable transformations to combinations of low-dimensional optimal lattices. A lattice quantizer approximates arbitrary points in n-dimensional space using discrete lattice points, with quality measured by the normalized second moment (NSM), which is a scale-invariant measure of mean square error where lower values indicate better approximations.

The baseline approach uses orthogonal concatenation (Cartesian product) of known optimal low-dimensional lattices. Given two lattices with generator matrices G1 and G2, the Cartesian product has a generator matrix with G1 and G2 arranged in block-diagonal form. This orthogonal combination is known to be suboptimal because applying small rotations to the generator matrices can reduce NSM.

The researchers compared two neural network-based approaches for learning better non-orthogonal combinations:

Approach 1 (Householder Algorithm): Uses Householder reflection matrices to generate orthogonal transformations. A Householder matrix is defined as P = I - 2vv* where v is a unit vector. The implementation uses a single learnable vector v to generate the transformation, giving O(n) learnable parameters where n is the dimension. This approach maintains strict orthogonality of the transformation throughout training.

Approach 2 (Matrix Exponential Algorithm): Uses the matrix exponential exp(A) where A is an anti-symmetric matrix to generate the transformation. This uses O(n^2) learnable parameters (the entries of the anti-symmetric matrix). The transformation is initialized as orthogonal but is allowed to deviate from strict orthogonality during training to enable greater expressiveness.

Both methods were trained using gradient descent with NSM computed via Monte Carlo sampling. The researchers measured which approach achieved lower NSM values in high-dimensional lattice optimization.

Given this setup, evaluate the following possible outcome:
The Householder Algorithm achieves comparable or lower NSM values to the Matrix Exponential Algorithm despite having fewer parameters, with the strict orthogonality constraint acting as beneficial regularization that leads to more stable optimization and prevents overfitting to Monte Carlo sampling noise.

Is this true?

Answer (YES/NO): NO